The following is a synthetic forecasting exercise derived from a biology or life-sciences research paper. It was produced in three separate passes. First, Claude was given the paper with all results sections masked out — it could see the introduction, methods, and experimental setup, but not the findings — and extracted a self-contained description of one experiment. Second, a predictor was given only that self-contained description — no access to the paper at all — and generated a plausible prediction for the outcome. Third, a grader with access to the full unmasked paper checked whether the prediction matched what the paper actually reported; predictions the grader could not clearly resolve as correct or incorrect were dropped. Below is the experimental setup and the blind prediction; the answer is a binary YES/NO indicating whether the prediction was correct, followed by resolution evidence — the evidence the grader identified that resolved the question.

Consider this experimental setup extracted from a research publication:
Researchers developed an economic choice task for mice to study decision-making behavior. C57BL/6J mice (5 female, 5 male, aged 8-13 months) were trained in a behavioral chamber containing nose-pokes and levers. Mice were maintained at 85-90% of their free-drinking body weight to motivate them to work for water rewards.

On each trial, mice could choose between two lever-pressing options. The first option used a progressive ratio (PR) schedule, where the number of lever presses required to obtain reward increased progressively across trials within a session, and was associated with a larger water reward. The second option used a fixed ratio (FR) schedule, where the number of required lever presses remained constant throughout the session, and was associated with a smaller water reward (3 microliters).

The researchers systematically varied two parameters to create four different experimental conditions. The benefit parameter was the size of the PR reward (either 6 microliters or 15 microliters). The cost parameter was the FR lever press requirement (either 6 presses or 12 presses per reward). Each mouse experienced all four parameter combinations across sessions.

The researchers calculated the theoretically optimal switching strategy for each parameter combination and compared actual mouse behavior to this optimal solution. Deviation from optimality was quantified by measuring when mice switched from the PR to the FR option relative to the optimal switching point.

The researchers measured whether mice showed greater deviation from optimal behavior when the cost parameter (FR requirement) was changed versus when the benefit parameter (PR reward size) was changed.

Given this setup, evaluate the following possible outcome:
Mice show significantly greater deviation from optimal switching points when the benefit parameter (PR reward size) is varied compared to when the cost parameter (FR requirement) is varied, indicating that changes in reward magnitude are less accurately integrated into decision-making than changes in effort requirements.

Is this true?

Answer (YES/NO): NO